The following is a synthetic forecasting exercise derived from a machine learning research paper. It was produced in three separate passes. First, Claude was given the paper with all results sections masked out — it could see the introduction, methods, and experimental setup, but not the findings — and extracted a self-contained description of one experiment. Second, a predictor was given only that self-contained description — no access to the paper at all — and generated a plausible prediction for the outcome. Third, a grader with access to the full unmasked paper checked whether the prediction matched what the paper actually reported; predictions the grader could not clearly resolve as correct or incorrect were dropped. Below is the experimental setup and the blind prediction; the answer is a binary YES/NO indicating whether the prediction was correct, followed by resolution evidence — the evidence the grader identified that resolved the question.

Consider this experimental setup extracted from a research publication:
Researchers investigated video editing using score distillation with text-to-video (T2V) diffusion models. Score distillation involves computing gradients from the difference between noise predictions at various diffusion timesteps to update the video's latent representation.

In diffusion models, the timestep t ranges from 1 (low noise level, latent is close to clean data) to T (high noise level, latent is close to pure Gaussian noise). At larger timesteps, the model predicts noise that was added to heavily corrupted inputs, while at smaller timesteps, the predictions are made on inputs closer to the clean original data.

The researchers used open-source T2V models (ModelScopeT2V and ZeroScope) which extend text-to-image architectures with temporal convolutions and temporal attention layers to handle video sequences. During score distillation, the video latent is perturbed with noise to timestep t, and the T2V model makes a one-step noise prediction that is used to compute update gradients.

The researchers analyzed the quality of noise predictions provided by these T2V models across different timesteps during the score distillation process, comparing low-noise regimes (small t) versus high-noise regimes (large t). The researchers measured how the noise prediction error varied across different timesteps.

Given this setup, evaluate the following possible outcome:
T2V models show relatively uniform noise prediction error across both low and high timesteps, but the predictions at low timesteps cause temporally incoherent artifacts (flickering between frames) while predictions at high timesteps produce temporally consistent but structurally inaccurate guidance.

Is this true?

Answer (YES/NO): NO